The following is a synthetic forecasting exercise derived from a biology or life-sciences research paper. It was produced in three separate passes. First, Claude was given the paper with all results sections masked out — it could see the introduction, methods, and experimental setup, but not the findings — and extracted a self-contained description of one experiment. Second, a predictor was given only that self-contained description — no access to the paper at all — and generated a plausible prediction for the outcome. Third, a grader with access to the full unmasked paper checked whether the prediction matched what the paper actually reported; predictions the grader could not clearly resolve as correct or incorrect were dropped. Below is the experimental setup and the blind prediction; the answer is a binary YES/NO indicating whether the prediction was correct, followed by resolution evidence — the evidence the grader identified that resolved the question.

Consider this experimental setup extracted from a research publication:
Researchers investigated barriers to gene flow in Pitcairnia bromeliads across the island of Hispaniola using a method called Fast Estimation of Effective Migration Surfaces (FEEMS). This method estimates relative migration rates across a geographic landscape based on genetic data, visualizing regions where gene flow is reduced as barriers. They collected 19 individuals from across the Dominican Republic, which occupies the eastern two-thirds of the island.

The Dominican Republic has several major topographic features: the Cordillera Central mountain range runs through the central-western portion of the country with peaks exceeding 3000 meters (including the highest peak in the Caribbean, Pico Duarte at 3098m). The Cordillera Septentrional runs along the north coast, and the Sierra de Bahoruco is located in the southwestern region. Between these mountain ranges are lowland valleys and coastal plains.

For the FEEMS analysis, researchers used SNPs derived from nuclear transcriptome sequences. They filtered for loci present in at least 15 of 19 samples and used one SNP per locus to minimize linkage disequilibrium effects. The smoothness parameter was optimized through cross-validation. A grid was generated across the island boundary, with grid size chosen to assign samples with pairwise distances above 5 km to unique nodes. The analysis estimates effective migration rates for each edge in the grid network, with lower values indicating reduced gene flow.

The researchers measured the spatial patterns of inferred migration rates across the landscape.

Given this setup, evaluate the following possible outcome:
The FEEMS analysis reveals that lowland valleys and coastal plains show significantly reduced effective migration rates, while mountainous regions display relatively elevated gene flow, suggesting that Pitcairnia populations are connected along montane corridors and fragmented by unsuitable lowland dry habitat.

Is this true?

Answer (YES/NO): NO